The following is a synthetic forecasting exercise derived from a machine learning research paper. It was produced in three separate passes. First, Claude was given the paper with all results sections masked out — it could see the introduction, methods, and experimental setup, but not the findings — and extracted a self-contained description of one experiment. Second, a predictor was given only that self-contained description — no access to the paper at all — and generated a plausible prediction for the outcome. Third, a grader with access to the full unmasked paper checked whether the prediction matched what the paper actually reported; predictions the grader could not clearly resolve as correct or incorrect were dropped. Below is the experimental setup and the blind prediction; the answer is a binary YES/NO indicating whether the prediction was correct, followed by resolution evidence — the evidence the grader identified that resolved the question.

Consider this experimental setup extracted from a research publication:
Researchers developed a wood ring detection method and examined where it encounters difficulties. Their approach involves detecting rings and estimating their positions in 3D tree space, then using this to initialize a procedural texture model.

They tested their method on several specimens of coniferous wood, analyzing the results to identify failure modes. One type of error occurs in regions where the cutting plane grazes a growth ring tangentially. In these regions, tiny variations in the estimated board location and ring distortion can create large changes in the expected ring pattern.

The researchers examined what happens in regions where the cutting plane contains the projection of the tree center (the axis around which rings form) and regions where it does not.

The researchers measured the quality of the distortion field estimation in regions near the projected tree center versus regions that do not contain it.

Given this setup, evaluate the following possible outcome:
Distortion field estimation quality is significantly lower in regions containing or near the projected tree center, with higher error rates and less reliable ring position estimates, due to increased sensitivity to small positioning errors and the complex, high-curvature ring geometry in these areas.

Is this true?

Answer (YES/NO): YES